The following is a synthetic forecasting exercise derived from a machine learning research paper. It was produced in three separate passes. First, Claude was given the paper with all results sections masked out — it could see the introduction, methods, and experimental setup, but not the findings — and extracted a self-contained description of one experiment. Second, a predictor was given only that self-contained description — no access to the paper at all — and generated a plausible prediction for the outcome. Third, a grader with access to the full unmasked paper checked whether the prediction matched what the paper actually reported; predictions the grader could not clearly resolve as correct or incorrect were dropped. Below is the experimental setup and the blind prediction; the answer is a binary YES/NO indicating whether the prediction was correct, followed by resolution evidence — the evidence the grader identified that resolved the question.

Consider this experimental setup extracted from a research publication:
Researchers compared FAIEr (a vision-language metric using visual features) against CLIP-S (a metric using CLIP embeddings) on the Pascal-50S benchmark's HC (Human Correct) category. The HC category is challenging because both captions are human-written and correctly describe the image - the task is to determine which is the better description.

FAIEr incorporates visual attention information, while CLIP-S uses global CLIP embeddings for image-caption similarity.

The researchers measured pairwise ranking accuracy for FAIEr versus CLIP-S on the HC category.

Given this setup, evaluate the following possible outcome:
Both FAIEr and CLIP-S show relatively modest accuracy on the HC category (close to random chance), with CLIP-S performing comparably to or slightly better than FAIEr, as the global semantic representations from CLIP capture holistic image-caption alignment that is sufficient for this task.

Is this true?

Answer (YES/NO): NO